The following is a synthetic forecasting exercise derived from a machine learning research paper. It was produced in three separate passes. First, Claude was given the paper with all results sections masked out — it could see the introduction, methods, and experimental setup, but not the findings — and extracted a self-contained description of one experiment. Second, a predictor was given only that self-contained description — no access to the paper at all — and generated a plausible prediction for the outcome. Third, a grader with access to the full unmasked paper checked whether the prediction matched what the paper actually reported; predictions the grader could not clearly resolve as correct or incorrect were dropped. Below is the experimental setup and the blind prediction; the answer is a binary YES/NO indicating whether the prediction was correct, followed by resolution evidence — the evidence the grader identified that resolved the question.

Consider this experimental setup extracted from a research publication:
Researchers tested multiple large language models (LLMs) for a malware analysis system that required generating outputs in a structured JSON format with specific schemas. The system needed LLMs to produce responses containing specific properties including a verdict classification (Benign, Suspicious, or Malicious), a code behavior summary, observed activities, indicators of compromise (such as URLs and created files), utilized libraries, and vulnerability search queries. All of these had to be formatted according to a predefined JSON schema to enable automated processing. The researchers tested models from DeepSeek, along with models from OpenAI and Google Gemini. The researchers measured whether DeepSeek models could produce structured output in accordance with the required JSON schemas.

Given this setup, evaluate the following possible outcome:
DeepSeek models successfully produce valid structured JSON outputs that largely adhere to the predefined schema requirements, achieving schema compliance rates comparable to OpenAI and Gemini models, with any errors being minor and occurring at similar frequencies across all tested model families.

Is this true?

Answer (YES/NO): NO